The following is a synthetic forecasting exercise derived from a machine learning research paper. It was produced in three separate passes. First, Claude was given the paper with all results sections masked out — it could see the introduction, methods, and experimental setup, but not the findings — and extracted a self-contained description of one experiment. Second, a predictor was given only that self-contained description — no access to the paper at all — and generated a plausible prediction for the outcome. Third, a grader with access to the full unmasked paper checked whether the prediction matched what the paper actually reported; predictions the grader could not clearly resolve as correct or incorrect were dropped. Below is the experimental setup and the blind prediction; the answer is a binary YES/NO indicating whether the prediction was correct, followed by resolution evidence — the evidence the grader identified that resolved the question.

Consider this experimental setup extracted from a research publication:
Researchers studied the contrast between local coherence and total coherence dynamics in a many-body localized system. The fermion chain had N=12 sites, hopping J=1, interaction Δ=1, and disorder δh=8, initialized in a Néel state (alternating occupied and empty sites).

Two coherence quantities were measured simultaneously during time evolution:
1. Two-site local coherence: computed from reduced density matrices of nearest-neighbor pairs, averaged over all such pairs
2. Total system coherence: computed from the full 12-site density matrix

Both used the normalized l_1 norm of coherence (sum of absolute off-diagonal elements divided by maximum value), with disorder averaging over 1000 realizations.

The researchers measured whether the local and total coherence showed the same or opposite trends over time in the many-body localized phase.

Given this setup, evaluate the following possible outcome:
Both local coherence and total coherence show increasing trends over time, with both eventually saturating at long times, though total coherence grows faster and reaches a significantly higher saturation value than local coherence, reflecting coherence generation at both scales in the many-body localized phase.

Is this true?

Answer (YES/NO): NO